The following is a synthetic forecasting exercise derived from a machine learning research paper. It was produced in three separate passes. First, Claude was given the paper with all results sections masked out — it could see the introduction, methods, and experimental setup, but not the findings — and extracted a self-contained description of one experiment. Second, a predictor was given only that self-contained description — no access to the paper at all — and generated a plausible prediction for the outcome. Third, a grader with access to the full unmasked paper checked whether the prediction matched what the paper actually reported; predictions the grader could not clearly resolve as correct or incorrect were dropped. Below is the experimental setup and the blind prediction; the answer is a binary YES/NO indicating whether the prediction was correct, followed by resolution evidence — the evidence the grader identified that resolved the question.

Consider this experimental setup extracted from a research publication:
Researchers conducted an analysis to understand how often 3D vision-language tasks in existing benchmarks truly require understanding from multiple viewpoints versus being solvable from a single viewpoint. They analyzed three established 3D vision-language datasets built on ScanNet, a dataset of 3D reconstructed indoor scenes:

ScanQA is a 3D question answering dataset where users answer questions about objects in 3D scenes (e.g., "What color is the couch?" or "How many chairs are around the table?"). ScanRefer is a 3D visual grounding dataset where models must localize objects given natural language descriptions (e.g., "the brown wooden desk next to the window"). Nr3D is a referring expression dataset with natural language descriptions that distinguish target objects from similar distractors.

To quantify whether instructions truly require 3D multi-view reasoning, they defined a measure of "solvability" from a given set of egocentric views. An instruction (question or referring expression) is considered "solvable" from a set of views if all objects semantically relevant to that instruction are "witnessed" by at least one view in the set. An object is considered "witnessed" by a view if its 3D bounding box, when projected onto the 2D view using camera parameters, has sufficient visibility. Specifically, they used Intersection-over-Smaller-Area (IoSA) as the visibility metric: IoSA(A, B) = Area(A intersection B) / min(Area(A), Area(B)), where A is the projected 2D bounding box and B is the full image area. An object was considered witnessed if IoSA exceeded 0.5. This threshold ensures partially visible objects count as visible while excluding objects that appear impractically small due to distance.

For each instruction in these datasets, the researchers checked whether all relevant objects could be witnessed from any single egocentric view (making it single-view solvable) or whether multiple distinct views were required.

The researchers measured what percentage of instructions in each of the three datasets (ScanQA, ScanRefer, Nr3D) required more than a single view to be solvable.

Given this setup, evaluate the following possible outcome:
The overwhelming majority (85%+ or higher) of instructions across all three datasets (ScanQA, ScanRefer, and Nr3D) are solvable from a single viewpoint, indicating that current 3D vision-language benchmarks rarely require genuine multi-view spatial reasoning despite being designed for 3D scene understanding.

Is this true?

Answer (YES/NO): YES